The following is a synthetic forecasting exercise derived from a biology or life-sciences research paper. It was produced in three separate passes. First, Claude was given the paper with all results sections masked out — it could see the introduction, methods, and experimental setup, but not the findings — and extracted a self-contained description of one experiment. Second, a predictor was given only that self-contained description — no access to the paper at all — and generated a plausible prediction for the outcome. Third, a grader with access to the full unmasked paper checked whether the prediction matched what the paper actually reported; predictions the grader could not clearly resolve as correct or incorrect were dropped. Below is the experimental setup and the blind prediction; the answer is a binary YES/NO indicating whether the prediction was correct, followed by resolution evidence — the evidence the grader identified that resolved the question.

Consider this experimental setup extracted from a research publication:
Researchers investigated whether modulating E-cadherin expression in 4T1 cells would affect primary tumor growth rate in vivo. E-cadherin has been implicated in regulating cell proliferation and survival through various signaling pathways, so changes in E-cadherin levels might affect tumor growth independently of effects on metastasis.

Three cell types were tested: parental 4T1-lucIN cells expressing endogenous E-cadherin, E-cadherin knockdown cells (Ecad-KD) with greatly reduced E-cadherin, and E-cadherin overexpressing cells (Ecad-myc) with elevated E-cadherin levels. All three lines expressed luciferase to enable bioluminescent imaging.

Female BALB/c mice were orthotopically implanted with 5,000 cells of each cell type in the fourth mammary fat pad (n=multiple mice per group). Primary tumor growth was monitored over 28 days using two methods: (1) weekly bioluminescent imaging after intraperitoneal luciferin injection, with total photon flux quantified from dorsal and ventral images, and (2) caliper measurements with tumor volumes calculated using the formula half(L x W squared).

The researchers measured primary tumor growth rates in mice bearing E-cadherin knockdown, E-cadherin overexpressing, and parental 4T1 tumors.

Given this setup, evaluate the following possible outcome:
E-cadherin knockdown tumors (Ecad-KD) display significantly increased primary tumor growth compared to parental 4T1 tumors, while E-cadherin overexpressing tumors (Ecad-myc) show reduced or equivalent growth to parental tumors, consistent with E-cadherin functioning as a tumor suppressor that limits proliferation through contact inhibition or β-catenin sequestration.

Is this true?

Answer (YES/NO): NO